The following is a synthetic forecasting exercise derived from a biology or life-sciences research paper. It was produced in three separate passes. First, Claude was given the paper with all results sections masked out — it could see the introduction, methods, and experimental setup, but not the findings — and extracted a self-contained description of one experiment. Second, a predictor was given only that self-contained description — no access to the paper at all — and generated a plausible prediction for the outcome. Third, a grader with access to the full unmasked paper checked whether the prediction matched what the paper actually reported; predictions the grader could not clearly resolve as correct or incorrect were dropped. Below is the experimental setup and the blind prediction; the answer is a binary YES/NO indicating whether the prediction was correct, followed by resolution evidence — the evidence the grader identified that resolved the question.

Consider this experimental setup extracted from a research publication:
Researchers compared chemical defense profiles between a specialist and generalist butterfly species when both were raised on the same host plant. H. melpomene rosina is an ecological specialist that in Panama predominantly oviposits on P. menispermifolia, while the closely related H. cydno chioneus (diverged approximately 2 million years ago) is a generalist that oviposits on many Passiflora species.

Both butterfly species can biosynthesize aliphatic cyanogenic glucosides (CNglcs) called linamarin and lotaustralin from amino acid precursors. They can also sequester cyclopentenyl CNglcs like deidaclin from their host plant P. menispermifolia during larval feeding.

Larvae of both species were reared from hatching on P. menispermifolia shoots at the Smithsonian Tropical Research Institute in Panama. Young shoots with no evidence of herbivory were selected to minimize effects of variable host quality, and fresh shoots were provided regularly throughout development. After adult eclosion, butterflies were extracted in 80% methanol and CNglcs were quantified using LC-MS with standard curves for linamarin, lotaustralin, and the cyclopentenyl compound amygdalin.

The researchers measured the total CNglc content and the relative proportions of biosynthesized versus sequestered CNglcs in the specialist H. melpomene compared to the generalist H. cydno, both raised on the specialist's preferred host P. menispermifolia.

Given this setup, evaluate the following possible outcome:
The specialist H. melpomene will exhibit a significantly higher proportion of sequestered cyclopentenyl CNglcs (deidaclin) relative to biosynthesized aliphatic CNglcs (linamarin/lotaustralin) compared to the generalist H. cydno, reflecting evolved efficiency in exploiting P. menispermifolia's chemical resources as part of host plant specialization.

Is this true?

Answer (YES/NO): YES